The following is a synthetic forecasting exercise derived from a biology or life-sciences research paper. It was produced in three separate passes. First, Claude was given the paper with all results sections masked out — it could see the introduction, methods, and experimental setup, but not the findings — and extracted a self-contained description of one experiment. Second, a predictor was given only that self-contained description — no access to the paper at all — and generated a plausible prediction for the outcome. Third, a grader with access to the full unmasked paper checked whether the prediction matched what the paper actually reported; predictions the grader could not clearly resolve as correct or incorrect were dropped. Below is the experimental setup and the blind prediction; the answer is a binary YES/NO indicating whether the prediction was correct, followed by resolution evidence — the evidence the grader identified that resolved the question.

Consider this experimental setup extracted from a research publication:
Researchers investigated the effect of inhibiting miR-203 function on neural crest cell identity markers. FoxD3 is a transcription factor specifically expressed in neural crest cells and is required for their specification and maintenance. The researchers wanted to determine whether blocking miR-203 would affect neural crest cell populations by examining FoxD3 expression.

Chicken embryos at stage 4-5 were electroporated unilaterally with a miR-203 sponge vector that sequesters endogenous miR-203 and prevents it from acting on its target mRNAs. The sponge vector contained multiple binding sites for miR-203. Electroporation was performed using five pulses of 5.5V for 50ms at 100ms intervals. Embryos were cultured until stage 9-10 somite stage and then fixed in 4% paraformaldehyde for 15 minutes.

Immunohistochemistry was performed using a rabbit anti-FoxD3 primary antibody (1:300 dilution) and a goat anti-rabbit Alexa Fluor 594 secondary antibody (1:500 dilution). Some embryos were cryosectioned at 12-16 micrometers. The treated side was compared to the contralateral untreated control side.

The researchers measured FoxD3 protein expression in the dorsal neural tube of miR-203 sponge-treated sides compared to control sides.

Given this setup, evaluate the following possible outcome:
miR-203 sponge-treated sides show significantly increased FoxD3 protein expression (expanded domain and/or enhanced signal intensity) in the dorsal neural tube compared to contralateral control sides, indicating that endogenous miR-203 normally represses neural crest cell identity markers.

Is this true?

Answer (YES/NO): NO